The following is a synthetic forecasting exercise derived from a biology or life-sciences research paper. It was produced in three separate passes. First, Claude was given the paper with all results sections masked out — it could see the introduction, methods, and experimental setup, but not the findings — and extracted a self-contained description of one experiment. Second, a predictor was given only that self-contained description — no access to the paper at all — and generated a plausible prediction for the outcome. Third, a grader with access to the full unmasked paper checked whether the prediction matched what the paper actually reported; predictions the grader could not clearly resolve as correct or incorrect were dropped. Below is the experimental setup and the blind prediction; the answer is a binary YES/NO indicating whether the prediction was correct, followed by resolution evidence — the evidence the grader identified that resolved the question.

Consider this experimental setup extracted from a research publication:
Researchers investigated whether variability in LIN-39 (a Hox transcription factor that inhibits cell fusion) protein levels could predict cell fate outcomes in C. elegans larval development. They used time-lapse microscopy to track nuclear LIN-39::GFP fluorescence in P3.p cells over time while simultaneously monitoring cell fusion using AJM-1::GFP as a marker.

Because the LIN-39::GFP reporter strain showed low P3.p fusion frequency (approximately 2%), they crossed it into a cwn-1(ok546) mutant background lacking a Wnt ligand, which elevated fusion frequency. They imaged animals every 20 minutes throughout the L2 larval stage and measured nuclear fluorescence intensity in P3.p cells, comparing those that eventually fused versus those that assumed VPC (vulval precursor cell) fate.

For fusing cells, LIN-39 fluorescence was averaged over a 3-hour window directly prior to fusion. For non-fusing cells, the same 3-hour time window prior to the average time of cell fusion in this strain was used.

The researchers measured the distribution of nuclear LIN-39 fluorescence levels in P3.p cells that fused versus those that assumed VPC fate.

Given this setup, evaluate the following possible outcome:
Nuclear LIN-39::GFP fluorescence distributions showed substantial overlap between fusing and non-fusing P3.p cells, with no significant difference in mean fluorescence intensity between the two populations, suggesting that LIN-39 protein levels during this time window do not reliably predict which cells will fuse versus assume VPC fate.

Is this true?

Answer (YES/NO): YES